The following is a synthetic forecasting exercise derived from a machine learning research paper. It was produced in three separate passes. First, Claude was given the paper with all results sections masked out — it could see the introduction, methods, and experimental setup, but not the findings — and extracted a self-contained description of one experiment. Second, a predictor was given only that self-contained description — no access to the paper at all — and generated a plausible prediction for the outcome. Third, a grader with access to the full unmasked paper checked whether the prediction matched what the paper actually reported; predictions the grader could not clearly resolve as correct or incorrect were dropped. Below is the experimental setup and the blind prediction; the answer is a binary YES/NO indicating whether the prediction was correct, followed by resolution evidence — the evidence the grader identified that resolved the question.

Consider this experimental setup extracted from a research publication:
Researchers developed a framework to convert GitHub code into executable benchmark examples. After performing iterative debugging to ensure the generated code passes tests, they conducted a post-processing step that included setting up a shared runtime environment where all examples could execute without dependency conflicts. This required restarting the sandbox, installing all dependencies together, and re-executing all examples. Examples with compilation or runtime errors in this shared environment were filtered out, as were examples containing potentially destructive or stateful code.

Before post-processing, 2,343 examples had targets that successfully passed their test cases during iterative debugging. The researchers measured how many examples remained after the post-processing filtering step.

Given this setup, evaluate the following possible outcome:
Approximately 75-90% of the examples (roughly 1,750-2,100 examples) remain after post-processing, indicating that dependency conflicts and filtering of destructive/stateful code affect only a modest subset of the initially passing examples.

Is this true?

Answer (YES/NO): YES